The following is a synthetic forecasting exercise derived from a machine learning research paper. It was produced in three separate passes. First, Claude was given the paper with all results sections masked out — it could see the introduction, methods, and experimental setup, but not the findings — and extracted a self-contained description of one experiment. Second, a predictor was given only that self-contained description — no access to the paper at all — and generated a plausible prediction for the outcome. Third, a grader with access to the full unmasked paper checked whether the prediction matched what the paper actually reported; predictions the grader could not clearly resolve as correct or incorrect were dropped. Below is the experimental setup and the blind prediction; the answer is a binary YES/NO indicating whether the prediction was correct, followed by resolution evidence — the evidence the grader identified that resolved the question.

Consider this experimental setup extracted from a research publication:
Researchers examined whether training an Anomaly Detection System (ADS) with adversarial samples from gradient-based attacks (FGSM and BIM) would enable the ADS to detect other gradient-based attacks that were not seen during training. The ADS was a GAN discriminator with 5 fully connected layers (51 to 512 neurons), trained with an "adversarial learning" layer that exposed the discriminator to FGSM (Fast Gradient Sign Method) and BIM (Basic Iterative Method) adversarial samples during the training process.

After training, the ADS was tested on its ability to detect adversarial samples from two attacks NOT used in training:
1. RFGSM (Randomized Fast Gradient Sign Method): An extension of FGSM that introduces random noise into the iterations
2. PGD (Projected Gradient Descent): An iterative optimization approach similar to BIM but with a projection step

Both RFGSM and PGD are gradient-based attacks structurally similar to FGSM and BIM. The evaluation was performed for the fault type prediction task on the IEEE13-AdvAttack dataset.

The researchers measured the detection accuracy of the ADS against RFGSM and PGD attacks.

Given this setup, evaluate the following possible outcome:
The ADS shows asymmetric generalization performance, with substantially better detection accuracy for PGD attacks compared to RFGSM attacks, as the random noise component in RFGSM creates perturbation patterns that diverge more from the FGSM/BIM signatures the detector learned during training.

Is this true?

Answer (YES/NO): NO